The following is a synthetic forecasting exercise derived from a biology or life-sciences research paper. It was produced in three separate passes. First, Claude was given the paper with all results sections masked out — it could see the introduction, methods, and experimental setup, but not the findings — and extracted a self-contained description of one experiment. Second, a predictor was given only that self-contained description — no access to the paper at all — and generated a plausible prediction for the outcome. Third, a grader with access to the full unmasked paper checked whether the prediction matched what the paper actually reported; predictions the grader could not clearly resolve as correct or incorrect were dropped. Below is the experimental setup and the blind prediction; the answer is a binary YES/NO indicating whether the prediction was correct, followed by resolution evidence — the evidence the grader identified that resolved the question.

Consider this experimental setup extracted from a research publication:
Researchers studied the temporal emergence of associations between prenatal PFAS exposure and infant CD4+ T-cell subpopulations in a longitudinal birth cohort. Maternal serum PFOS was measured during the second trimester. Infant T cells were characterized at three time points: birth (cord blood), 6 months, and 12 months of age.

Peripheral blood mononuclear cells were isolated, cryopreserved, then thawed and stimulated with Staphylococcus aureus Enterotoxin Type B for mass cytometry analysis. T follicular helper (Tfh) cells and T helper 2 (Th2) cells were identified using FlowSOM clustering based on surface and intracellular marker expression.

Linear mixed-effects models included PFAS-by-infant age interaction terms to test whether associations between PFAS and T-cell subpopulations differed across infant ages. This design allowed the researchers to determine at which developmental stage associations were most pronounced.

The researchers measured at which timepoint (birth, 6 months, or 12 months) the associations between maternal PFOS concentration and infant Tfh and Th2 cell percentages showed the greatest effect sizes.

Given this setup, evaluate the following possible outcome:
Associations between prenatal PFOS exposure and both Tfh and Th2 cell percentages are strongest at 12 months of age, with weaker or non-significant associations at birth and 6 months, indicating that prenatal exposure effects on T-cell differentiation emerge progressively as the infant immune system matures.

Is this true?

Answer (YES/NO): YES